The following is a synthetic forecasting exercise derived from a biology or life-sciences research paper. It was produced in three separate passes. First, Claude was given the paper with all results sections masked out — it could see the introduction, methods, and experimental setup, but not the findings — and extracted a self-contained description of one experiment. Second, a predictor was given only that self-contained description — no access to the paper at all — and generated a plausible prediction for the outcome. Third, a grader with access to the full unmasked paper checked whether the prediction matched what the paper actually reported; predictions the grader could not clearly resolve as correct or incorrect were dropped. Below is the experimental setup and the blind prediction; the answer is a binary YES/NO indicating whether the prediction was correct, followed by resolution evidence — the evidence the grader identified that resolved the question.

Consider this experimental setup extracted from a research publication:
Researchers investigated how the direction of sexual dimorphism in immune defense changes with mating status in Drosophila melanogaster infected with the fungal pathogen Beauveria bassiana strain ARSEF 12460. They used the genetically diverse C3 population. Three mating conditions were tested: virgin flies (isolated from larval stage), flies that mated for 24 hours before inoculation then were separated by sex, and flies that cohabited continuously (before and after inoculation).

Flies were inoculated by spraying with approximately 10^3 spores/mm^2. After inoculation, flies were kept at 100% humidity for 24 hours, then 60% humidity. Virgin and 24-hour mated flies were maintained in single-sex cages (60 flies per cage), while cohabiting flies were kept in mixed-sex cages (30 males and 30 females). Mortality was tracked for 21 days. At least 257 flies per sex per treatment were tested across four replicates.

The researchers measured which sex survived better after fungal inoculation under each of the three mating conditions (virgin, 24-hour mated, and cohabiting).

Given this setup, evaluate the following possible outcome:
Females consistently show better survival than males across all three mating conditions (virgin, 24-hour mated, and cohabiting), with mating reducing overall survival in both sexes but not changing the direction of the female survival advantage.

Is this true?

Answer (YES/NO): NO